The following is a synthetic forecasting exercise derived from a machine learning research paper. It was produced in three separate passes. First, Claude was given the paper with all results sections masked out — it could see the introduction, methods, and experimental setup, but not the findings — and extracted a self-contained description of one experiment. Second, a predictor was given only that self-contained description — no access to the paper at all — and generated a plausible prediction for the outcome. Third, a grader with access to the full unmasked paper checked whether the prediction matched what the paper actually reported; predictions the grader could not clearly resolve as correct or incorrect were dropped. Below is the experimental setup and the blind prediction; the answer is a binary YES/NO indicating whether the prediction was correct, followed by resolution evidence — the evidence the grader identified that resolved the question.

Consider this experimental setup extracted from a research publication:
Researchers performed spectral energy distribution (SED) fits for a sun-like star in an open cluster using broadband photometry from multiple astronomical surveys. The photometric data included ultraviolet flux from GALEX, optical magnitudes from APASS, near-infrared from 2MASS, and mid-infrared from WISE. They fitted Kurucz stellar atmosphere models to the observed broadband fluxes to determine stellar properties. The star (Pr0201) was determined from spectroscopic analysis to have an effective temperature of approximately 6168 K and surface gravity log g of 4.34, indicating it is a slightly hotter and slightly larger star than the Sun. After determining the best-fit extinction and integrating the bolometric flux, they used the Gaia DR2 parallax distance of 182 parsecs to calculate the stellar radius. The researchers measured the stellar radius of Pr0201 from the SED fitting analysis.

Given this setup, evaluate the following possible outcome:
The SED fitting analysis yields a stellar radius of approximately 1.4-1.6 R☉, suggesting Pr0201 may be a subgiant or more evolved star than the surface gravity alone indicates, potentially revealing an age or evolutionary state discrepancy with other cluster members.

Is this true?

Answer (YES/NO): NO